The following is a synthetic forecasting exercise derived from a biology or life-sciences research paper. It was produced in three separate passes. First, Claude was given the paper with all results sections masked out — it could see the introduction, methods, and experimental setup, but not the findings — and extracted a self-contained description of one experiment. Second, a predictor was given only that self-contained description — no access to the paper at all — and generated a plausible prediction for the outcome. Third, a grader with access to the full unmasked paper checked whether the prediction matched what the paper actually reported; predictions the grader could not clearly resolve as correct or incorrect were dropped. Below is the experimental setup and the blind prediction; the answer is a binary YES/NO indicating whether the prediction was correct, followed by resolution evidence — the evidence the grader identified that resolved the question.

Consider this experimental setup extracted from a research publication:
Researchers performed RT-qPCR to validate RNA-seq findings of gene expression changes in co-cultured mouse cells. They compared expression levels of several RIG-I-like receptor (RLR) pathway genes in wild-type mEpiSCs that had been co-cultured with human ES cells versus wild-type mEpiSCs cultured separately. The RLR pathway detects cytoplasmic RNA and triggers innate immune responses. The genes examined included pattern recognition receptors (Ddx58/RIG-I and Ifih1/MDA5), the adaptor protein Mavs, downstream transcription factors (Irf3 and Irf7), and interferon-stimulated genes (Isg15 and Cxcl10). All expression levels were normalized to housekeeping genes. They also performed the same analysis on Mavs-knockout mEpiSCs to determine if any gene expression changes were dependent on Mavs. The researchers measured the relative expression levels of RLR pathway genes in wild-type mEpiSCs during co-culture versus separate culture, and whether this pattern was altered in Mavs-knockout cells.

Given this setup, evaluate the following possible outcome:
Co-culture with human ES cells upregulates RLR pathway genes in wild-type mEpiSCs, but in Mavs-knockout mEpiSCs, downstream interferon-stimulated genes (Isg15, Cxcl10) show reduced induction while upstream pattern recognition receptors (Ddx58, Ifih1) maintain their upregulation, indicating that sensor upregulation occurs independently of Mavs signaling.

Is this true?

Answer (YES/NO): NO